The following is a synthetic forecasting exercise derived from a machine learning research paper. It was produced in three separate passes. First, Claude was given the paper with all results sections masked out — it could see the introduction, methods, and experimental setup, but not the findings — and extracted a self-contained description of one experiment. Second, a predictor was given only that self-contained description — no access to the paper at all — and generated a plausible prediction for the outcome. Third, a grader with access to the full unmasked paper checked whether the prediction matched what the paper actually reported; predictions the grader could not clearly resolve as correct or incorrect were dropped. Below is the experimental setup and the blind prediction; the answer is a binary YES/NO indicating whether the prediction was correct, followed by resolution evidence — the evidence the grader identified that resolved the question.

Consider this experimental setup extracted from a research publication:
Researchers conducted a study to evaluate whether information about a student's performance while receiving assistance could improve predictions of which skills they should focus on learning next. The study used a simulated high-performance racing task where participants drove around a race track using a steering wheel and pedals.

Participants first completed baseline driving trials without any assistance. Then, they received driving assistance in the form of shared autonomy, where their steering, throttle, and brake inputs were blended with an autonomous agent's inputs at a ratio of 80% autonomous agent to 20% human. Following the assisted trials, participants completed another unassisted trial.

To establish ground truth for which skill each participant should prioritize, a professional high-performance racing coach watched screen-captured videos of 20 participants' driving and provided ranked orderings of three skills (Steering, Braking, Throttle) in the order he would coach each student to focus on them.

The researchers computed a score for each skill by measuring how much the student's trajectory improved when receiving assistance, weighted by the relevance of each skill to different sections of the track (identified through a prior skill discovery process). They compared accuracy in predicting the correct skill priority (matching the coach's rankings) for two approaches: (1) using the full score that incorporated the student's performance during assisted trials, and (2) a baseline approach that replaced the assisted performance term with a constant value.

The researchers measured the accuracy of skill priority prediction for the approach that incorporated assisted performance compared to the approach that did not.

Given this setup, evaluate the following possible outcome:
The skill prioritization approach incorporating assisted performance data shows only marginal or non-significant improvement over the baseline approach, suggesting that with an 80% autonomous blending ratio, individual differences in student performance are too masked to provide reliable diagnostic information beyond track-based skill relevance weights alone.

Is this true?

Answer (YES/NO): NO